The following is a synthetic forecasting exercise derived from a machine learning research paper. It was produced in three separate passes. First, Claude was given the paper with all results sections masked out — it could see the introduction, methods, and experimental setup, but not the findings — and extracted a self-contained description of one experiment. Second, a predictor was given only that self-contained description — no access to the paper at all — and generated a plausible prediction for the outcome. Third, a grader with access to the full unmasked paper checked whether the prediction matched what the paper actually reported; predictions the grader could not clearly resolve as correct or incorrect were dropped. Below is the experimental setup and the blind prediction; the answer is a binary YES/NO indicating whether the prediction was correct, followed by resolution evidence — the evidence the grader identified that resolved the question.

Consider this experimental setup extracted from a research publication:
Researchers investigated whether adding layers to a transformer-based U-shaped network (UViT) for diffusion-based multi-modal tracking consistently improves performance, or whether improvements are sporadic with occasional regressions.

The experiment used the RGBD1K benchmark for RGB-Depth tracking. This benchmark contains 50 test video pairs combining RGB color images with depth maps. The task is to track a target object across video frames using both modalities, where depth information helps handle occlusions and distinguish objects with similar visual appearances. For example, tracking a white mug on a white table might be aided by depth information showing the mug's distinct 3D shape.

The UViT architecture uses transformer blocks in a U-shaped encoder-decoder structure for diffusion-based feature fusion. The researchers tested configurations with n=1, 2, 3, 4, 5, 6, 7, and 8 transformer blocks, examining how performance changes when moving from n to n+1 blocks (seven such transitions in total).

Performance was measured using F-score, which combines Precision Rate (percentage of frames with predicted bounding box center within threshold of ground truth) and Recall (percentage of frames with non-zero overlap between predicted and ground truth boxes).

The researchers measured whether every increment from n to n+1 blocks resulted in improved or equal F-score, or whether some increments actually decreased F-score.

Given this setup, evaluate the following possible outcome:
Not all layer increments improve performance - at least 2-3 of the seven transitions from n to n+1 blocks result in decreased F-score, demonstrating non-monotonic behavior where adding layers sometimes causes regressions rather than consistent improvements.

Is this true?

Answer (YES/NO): YES